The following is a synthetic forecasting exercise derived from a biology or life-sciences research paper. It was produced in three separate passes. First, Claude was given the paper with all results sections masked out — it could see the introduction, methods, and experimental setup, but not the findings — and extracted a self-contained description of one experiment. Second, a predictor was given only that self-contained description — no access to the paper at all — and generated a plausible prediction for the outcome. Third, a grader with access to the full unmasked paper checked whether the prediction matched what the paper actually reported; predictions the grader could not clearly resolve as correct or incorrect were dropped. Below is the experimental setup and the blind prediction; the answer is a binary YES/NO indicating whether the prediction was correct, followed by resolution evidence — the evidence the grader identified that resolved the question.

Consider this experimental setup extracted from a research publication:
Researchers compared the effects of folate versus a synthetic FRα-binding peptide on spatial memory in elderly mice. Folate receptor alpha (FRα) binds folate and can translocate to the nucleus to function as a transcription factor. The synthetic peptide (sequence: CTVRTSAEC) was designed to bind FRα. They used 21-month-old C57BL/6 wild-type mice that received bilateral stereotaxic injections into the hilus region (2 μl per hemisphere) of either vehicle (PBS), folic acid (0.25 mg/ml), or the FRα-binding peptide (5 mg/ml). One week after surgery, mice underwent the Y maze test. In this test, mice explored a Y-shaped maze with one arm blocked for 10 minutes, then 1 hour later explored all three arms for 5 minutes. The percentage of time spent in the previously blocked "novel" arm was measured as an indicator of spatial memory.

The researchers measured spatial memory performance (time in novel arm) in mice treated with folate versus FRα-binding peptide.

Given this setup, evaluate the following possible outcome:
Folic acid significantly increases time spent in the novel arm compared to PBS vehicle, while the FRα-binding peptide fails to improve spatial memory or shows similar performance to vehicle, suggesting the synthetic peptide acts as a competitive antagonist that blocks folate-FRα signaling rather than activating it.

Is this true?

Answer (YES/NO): NO